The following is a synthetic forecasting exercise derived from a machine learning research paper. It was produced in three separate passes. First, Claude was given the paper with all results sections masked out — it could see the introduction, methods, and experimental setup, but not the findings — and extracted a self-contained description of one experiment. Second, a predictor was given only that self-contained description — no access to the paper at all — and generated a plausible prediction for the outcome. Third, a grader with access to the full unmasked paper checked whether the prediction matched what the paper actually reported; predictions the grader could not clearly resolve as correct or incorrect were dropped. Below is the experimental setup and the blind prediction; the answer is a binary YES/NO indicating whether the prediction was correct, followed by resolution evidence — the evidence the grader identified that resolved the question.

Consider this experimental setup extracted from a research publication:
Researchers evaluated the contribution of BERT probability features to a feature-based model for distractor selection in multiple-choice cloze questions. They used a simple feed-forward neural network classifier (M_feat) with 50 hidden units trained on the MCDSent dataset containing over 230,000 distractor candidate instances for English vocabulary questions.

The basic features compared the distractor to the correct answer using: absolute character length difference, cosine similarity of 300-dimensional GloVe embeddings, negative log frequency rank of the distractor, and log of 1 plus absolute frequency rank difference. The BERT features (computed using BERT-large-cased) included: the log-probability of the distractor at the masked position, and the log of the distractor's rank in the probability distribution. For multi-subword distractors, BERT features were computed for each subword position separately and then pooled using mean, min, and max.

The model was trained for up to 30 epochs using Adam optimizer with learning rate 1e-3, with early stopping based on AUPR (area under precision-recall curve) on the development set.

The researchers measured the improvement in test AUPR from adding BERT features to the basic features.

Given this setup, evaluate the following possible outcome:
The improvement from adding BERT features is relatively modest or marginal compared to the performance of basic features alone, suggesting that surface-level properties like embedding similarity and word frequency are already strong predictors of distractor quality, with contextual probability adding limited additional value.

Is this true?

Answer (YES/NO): NO